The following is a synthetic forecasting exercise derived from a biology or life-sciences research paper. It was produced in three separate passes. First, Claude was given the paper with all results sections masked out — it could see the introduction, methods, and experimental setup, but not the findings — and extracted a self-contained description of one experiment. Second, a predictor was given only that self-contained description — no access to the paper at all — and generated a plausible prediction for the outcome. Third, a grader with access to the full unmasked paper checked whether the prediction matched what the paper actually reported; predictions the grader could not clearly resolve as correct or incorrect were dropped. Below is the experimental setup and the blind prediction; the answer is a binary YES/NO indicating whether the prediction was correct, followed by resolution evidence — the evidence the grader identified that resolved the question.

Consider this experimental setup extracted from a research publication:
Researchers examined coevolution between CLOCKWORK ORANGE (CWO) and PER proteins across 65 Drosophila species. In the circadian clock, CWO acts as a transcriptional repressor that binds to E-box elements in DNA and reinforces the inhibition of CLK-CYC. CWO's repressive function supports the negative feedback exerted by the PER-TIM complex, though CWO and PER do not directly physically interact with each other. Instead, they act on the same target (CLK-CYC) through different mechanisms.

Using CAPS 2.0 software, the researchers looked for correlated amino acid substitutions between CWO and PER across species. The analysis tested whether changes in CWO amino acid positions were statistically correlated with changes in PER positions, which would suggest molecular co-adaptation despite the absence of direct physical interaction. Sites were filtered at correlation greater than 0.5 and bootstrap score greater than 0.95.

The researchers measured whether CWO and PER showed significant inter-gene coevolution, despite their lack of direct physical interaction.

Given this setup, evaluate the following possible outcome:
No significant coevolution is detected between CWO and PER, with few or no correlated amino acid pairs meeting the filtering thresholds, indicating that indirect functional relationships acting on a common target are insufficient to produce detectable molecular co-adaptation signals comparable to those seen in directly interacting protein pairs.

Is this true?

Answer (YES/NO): NO